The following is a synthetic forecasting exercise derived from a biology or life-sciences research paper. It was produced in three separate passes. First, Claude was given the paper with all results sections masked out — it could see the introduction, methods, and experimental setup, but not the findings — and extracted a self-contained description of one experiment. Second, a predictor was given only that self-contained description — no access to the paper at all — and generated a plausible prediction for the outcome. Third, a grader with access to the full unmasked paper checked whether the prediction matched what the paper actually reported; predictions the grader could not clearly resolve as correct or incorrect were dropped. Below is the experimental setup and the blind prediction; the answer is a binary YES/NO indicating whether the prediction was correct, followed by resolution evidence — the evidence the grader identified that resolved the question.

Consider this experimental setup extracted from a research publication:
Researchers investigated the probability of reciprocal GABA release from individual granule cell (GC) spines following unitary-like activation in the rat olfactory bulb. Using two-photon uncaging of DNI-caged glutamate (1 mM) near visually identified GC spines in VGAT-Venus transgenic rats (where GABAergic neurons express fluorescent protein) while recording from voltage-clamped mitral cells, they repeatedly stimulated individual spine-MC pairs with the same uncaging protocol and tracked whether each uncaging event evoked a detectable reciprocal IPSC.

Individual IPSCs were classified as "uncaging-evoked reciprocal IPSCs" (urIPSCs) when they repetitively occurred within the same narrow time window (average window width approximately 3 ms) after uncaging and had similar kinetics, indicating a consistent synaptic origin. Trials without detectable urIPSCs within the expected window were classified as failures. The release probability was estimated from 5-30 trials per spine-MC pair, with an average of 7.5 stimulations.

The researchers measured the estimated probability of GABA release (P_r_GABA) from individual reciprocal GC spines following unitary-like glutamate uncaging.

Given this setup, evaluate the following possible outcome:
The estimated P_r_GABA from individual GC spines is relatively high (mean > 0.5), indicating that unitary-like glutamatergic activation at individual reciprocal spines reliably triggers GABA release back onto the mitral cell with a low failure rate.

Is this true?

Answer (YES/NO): NO